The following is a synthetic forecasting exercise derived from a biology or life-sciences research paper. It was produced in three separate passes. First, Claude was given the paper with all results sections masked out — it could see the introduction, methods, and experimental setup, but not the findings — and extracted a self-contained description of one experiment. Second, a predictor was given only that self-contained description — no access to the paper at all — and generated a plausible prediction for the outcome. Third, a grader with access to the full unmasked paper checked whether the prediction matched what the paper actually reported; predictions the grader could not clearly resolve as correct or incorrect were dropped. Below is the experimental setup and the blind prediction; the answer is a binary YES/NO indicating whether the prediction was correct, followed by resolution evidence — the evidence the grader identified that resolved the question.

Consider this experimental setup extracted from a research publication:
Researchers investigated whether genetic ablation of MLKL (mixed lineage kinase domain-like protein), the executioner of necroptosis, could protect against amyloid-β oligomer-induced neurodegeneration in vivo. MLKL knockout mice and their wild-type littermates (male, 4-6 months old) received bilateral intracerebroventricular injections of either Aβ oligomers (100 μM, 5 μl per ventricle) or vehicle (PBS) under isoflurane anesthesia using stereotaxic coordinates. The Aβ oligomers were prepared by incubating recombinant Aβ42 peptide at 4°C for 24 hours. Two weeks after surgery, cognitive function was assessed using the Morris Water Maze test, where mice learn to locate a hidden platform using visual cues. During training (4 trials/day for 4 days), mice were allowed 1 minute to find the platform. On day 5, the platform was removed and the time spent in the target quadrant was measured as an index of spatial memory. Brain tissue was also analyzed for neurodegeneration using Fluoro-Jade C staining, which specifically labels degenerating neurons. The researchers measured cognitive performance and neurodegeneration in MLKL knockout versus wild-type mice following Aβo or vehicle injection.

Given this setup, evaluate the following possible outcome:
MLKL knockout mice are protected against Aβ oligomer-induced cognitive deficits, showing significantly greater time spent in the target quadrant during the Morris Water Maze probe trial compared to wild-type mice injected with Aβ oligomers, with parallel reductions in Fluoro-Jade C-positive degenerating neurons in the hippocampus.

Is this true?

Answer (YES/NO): YES